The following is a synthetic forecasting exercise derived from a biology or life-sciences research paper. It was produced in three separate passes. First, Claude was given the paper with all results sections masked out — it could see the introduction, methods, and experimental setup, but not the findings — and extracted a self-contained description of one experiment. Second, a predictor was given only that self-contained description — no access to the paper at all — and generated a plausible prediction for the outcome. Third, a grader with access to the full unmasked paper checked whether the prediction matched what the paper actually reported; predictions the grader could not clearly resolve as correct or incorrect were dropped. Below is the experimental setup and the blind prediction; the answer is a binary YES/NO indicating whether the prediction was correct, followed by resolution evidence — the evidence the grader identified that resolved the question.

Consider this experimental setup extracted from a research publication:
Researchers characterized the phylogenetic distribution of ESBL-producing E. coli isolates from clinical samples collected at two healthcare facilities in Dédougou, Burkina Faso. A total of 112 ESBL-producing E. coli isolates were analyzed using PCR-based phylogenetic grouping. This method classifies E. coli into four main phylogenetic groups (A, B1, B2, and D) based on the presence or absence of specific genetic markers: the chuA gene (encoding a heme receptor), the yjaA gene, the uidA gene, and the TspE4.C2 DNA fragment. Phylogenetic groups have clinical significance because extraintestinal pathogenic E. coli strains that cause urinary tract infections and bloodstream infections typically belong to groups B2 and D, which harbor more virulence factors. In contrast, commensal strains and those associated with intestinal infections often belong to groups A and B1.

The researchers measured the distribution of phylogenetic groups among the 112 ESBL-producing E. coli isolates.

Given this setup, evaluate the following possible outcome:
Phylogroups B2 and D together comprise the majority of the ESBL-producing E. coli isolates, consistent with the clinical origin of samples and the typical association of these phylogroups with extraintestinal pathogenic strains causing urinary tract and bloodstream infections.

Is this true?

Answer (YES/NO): NO